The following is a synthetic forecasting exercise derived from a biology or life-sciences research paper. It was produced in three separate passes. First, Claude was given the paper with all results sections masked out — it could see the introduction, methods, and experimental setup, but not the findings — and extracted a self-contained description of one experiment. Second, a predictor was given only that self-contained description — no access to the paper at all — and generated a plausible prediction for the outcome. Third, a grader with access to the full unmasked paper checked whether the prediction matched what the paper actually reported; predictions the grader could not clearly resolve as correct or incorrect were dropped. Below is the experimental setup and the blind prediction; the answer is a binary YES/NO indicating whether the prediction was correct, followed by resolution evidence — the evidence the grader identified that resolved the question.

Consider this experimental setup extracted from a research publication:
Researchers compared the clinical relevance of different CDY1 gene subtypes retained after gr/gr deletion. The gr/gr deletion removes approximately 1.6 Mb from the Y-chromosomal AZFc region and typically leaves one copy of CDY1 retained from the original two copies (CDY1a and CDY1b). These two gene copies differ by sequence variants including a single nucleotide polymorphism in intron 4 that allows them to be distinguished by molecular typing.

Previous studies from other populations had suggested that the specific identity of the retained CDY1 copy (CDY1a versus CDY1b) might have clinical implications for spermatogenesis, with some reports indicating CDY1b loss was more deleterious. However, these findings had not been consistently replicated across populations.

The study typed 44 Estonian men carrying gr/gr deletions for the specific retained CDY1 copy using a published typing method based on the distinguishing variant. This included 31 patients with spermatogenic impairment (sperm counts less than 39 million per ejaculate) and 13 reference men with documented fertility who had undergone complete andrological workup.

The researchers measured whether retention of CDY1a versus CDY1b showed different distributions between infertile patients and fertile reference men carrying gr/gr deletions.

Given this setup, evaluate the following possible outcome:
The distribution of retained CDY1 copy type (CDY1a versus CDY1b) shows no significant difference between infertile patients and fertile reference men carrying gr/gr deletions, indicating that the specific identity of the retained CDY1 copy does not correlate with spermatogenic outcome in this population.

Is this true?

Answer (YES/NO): YES